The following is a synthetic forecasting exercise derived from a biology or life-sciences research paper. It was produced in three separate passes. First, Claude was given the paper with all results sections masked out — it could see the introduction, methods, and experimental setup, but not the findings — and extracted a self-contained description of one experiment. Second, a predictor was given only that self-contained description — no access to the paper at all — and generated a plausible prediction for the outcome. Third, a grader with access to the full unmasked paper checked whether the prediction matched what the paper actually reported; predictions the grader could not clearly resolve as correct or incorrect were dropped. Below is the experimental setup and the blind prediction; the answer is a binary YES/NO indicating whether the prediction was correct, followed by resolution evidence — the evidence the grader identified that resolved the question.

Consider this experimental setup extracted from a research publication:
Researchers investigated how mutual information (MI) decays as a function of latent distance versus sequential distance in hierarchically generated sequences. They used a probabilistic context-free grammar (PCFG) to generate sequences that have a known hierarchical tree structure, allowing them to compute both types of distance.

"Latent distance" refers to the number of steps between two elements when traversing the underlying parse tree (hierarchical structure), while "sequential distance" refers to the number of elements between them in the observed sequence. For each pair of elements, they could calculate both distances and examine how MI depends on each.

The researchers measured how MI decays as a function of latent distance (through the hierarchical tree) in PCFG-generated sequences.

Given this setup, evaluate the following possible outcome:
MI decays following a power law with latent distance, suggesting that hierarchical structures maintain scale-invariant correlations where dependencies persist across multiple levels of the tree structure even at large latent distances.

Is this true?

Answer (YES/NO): NO